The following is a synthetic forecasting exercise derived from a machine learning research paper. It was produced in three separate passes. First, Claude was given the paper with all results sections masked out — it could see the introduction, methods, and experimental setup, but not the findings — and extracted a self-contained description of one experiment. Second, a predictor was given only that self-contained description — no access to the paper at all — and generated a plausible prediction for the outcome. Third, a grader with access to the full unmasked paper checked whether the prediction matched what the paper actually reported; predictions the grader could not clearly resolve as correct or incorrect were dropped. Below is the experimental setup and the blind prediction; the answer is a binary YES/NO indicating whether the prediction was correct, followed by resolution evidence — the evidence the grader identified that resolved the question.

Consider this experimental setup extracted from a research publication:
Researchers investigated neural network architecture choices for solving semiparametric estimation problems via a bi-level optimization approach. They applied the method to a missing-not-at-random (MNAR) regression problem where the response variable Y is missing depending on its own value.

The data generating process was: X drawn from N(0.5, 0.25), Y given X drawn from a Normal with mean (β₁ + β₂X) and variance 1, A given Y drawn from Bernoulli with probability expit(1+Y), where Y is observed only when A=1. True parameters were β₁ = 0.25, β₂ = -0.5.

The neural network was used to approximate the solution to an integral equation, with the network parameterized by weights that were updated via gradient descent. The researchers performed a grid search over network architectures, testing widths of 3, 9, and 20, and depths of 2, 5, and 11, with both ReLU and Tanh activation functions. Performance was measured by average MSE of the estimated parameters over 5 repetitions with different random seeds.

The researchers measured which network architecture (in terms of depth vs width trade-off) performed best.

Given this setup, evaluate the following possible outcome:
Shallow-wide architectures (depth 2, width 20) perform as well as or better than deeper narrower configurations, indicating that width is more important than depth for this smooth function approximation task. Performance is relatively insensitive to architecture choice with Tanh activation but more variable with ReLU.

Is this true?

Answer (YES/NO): NO